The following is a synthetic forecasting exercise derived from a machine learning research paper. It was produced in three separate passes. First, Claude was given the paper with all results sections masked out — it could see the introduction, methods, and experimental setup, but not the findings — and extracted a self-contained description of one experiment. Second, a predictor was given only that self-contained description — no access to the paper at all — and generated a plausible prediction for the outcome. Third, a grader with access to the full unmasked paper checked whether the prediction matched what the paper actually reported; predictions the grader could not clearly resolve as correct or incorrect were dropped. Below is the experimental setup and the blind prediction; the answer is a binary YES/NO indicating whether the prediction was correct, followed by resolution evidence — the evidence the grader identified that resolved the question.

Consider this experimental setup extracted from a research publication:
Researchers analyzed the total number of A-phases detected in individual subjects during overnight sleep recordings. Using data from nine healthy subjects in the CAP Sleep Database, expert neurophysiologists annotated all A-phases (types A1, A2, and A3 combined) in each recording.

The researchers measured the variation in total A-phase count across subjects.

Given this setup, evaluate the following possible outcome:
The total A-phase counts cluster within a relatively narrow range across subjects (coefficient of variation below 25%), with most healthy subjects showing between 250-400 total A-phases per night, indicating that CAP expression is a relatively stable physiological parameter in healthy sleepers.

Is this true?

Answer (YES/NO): NO